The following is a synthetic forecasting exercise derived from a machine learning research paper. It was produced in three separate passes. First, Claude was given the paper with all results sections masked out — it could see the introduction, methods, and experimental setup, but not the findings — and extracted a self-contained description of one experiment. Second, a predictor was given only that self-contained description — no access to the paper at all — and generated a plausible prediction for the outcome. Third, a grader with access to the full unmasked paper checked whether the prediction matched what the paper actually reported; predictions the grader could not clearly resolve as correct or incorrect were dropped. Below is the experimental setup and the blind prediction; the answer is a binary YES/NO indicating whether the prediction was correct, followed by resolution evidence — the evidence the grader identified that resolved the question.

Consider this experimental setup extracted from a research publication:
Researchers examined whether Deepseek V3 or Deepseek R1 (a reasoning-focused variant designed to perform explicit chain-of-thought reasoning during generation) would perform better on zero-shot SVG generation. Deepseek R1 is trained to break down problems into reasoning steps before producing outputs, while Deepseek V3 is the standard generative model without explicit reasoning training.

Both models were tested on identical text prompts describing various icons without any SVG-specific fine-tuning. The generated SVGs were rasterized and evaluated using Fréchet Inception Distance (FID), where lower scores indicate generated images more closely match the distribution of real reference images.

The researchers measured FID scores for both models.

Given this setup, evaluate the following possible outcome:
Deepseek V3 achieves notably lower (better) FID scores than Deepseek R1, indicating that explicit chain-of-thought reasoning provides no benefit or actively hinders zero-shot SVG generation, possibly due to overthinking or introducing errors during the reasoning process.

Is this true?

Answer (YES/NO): NO